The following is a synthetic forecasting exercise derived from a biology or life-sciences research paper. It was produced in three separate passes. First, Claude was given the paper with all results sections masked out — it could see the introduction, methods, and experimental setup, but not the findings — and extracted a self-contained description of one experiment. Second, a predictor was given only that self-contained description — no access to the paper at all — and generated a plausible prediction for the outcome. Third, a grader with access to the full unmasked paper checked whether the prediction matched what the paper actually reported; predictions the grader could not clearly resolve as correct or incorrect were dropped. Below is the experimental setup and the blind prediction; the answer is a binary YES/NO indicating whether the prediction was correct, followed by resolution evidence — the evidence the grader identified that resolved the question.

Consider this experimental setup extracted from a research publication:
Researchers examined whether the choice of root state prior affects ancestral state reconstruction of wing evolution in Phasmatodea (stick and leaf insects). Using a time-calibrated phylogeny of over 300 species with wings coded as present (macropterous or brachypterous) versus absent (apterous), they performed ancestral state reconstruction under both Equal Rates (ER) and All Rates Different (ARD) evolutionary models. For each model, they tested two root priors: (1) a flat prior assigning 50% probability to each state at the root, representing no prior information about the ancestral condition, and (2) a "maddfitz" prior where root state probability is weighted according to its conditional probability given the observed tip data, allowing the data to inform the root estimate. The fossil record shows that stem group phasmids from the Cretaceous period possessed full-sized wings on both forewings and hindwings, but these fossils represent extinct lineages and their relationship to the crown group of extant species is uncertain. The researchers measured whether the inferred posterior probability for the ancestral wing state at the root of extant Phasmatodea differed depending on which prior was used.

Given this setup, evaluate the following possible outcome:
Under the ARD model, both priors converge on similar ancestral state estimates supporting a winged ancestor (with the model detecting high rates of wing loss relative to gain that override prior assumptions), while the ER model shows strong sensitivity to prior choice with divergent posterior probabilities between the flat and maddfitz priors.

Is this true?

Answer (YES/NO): NO